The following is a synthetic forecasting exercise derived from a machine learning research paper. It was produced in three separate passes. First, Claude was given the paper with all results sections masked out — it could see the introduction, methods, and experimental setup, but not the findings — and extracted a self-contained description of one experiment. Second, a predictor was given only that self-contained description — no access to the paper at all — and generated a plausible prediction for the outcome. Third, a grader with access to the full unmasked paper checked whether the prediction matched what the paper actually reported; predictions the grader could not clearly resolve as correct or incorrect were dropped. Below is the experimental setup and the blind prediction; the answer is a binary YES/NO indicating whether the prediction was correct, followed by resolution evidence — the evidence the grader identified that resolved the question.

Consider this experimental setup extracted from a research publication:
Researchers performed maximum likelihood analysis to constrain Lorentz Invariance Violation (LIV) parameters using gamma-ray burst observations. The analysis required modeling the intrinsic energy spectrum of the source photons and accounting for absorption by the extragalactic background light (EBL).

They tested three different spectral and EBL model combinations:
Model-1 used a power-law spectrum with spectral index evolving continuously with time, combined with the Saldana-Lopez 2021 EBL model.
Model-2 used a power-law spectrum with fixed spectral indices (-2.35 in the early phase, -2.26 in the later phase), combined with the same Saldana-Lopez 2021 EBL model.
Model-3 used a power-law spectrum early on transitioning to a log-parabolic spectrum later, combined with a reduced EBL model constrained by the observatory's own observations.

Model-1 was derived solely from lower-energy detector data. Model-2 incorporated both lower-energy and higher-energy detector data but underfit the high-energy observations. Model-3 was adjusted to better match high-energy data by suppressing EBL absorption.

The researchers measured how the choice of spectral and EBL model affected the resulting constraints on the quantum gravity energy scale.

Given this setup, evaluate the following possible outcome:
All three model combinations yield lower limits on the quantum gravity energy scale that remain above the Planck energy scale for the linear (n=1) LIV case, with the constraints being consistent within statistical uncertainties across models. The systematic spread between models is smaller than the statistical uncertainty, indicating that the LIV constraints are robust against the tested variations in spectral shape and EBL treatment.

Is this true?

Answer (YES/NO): NO